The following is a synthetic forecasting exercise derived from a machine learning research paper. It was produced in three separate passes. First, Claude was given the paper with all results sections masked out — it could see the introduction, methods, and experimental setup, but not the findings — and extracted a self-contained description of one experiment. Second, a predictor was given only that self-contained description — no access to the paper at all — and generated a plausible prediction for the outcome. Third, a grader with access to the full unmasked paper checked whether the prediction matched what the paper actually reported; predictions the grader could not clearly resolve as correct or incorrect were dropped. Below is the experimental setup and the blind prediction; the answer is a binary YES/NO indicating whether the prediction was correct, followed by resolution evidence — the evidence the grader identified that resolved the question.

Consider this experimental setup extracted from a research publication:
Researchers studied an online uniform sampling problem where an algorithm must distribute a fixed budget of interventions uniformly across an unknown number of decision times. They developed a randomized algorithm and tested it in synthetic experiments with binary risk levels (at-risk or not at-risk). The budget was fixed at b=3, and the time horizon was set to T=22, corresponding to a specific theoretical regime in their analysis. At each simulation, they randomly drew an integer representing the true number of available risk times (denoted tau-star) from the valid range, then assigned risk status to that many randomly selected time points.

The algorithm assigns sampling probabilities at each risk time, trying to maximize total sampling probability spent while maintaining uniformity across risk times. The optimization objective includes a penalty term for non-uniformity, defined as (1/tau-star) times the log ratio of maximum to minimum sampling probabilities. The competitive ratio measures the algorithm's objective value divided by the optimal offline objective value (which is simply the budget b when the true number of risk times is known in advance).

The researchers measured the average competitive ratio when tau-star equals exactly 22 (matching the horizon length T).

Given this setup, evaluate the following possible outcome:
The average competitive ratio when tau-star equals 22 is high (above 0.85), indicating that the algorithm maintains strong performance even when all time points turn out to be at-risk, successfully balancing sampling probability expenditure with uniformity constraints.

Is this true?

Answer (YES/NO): YES